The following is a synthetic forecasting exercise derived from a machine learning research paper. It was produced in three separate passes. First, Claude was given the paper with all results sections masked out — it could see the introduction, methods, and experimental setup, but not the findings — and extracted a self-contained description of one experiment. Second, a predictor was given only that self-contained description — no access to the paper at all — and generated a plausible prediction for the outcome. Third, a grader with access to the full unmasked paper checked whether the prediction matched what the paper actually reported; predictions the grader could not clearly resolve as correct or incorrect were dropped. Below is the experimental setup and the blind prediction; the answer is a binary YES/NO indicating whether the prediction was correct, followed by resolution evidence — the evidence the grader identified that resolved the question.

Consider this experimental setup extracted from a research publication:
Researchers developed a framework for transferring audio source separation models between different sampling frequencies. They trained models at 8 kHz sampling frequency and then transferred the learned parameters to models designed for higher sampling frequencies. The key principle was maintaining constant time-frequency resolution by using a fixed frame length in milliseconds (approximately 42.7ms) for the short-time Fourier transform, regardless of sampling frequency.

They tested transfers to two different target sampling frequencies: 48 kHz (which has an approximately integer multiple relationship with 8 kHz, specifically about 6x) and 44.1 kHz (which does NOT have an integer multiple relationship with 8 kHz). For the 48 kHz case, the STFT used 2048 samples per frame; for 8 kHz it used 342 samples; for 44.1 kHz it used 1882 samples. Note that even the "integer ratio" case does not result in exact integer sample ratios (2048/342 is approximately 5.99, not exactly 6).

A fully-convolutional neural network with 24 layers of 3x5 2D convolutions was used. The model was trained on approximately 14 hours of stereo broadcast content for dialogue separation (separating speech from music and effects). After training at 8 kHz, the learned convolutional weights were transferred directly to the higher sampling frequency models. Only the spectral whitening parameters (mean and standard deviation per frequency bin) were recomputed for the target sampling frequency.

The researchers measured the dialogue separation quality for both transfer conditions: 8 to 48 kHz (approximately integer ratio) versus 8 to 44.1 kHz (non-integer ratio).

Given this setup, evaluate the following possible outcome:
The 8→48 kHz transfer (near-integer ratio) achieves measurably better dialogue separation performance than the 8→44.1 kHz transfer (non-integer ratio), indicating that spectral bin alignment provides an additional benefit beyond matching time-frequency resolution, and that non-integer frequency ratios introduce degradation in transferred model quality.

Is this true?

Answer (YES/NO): NO